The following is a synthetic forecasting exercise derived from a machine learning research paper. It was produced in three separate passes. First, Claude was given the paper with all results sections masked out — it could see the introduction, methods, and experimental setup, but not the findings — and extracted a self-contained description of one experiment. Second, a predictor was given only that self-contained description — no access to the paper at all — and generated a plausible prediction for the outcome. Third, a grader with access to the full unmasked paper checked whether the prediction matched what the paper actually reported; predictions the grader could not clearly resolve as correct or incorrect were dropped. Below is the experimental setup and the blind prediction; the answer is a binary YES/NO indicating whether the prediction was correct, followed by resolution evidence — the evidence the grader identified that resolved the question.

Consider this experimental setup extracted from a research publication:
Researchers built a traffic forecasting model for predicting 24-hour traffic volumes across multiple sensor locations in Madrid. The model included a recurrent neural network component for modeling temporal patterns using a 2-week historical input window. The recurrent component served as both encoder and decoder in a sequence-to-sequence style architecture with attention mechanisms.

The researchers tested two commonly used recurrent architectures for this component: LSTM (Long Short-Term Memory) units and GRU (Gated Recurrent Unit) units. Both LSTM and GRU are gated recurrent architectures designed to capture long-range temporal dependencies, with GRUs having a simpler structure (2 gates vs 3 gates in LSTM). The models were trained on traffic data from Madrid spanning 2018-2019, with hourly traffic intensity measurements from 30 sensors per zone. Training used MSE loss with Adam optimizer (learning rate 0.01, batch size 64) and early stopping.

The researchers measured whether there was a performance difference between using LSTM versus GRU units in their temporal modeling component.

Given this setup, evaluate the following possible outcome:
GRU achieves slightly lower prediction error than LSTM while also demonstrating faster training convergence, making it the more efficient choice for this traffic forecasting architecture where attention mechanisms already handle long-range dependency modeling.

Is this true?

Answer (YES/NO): NO